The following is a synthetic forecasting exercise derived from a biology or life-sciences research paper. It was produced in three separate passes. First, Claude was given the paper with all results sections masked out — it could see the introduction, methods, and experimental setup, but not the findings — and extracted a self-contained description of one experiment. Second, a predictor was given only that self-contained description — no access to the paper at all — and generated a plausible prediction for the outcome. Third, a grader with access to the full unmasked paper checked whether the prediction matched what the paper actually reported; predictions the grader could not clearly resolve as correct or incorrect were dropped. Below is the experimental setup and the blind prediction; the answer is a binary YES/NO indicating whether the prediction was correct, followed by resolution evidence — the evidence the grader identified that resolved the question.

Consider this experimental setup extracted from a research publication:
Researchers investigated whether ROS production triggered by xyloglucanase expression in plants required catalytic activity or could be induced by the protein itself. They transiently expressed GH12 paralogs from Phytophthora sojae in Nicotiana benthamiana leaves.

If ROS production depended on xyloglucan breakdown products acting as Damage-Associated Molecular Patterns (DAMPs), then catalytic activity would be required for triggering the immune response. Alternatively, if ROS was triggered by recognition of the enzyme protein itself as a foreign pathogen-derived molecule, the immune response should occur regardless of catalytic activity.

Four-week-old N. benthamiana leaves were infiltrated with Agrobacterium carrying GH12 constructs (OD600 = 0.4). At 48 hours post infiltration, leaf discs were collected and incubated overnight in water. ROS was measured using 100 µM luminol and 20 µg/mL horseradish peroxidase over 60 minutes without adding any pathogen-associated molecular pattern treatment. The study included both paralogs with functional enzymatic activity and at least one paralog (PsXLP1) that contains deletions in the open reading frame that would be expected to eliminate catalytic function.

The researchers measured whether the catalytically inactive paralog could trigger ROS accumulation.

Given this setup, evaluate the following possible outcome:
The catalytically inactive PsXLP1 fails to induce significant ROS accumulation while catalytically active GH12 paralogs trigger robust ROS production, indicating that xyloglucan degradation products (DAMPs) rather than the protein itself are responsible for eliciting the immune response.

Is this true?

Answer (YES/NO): NO